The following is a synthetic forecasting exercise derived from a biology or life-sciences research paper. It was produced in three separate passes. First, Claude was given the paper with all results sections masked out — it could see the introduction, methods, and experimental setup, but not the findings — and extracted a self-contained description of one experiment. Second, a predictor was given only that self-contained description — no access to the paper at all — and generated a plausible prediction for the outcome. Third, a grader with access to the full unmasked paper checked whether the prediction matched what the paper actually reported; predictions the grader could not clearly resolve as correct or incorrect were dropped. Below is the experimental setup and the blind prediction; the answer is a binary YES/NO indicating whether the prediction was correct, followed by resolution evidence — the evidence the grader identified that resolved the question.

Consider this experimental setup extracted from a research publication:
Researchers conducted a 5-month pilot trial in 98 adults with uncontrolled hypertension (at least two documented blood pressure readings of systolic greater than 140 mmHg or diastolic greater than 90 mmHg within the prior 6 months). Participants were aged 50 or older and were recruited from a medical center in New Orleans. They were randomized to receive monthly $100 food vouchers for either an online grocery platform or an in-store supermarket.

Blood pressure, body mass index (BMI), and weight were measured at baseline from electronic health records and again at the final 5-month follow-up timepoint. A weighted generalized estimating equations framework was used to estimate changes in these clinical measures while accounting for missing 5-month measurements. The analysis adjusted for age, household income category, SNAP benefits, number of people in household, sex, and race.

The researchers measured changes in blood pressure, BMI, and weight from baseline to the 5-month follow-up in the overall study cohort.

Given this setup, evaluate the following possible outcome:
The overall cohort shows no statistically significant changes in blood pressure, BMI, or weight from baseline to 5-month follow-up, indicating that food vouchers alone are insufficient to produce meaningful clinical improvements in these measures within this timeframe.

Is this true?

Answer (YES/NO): YES